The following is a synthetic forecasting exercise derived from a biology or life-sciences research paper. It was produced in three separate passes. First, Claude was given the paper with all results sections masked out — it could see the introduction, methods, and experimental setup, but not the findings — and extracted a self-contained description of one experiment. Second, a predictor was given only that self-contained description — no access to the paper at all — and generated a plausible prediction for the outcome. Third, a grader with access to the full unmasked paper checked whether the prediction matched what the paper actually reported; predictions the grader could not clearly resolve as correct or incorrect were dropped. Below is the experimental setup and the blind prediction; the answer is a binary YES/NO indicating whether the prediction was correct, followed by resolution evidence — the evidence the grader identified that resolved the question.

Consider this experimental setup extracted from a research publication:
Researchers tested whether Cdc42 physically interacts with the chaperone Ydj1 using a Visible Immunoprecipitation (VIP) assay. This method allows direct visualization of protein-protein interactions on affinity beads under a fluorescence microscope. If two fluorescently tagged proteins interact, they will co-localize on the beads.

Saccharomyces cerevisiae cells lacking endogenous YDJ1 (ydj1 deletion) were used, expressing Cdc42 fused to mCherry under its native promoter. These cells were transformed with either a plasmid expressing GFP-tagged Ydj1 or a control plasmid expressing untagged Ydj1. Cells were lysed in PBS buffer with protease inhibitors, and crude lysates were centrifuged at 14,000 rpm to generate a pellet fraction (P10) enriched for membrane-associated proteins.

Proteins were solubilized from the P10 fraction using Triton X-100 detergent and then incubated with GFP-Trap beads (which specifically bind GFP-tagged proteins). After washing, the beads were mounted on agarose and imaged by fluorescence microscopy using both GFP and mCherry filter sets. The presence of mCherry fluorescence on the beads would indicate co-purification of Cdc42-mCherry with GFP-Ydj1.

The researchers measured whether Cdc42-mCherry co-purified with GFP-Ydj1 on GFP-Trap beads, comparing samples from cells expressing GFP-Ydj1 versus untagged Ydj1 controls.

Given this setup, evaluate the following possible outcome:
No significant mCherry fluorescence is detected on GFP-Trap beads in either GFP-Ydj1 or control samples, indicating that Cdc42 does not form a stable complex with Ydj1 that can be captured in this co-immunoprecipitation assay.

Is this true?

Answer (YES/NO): NO